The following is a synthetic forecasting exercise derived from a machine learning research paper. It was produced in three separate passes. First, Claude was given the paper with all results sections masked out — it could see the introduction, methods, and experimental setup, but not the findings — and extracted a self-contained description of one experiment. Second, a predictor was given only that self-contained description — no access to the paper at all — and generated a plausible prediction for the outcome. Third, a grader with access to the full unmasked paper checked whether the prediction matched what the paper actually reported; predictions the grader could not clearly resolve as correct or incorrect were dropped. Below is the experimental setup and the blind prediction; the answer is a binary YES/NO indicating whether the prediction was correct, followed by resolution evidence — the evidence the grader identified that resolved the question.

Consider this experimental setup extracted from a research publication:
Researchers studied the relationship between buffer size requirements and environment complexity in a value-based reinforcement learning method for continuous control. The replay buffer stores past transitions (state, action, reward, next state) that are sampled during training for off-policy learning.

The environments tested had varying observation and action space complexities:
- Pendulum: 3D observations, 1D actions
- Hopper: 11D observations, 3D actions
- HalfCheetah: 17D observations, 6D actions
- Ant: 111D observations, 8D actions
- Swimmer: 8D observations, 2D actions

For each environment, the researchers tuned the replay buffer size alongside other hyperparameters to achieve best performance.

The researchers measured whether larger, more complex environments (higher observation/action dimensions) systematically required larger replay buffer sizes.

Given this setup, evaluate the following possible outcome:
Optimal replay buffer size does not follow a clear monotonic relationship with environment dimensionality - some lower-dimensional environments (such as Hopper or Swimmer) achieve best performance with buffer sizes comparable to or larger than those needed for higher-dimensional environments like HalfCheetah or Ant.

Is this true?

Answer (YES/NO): NO